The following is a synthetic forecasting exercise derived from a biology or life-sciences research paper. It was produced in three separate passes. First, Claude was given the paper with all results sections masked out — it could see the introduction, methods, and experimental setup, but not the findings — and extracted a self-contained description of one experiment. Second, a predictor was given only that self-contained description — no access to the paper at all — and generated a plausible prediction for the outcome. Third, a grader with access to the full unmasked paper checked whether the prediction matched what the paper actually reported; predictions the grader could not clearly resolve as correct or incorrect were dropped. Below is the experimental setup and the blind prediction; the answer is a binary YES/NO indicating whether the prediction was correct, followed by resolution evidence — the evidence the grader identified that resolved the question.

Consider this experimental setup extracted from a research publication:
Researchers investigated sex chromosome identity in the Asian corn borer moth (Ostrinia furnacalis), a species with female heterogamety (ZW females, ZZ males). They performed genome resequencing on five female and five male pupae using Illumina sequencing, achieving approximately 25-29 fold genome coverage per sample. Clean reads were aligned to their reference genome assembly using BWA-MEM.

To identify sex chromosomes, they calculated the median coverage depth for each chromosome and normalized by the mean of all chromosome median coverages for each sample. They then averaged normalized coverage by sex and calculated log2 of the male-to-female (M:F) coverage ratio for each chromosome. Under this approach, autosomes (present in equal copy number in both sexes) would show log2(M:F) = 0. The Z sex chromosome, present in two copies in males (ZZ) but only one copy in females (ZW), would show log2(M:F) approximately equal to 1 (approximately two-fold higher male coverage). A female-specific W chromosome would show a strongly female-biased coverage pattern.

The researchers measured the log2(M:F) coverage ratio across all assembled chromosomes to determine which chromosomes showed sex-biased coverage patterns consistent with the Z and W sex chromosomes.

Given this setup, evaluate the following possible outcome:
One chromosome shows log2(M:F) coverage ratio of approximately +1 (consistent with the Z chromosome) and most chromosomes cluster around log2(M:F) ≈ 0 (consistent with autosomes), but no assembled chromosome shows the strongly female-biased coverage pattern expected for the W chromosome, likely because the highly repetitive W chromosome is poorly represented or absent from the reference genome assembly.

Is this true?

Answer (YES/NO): NO